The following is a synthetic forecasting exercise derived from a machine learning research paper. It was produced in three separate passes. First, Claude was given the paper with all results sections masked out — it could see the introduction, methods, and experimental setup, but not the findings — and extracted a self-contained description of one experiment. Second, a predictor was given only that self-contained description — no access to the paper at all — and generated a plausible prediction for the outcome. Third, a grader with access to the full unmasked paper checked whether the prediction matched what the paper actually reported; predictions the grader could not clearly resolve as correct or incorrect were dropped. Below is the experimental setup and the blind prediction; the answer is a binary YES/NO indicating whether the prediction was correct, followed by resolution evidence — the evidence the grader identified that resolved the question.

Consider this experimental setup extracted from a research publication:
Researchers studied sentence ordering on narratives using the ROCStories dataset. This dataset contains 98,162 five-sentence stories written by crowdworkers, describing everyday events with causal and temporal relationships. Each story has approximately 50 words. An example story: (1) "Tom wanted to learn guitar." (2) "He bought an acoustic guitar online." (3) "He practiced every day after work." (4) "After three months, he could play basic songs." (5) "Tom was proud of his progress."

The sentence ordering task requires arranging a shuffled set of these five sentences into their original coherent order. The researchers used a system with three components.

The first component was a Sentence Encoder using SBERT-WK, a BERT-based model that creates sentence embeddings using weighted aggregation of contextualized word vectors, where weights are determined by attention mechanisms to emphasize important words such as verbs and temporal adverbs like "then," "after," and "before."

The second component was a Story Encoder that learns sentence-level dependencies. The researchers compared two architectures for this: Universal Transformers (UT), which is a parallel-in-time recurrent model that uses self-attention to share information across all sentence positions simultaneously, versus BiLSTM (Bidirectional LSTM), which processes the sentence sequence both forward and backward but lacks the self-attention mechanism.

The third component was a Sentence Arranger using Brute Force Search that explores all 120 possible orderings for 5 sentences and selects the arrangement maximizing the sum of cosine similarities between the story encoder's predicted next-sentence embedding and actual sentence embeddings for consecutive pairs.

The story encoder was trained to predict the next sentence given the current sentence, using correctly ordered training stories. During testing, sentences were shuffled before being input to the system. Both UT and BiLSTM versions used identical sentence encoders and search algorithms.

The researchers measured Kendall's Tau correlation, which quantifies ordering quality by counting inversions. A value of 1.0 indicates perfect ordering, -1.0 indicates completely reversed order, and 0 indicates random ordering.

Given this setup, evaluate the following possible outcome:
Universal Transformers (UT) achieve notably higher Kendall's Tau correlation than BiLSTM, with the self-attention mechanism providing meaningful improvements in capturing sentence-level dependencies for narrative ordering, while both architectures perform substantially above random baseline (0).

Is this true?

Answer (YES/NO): NO